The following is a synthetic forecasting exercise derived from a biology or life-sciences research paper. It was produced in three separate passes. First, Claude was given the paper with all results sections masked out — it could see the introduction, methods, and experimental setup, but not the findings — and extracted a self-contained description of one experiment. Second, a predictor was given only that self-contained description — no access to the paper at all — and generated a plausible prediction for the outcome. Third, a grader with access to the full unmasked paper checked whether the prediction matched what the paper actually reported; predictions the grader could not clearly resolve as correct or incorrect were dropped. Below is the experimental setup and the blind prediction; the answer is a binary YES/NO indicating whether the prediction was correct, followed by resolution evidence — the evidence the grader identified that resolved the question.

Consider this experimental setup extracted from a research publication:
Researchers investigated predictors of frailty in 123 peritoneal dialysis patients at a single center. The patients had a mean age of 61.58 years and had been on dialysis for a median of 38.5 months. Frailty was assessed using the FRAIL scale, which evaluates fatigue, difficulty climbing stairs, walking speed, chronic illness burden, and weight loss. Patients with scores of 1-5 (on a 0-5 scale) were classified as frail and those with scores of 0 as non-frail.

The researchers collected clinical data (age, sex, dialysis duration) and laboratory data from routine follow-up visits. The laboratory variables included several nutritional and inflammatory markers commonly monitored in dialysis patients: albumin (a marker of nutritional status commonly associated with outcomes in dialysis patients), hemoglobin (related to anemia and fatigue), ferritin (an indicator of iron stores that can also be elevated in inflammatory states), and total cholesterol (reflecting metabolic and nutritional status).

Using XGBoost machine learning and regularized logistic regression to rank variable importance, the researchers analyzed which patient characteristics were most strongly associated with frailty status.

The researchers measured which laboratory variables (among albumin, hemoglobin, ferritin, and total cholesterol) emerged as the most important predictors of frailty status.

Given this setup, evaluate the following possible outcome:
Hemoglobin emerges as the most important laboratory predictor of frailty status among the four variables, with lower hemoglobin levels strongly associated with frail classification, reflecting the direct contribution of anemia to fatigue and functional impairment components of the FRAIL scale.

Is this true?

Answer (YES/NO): NO